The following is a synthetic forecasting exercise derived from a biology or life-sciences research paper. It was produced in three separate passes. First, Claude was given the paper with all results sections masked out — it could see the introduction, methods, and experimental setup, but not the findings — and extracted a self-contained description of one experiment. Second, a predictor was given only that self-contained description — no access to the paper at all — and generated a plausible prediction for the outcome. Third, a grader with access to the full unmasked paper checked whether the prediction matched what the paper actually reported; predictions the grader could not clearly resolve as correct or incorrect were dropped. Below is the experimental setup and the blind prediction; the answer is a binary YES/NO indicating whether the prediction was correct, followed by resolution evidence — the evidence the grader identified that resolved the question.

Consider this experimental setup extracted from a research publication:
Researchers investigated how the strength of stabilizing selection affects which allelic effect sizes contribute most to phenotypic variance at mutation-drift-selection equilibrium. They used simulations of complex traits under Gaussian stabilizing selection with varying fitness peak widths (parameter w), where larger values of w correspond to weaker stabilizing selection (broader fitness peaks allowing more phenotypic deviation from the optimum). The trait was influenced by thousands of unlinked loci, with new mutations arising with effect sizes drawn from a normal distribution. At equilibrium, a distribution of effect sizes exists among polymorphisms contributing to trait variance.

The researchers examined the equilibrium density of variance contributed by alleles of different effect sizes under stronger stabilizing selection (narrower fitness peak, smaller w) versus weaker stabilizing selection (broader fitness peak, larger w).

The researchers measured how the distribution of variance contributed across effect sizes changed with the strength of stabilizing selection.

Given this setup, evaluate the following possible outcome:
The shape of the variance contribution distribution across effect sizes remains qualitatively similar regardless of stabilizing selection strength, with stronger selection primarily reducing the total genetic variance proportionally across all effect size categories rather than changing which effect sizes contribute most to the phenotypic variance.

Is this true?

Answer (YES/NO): NO